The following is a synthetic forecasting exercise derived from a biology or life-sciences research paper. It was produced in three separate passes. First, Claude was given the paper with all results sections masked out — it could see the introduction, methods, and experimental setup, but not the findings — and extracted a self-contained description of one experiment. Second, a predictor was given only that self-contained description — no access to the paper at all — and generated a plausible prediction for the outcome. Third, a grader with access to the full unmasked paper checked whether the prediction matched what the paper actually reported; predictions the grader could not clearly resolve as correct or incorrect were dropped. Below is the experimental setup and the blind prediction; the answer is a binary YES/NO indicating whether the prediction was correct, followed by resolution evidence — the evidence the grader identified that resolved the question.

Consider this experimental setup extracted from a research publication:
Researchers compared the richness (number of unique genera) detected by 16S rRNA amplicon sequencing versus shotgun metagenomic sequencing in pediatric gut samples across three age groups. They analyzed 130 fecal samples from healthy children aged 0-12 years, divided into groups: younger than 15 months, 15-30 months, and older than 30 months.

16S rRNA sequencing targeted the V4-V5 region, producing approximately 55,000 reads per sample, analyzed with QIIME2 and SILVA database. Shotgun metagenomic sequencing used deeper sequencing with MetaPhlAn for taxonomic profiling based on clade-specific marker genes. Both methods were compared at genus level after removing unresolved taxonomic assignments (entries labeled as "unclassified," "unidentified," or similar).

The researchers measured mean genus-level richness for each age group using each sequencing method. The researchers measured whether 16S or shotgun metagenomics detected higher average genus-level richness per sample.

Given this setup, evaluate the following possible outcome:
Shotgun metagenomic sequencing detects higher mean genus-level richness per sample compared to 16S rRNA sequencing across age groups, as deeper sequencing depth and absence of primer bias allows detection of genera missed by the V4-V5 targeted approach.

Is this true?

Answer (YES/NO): NO